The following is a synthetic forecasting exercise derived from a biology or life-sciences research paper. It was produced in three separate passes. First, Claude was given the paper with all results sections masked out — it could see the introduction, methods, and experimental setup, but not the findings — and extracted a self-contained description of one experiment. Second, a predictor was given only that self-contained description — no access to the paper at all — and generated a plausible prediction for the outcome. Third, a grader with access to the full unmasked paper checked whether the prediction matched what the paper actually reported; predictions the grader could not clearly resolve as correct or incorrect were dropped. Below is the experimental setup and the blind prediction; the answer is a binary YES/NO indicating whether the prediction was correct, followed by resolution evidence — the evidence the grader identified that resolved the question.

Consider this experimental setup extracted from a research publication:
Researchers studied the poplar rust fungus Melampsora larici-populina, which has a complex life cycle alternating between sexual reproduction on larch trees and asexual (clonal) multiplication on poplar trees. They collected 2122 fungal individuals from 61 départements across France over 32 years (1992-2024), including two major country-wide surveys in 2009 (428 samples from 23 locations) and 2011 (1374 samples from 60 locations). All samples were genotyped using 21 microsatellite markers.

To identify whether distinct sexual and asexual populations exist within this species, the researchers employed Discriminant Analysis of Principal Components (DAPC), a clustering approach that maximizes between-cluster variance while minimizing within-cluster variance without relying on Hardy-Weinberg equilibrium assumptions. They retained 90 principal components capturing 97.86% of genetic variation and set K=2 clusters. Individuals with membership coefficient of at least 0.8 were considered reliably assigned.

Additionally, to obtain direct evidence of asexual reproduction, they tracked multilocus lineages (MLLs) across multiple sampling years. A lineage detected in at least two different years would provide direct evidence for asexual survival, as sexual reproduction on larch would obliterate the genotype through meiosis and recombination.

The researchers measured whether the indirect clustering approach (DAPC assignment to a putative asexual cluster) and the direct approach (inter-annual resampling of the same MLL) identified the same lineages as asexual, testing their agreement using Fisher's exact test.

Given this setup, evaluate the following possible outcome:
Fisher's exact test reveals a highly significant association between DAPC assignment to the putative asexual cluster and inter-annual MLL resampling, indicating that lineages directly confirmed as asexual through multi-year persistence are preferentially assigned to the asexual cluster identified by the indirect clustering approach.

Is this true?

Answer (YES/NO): YES